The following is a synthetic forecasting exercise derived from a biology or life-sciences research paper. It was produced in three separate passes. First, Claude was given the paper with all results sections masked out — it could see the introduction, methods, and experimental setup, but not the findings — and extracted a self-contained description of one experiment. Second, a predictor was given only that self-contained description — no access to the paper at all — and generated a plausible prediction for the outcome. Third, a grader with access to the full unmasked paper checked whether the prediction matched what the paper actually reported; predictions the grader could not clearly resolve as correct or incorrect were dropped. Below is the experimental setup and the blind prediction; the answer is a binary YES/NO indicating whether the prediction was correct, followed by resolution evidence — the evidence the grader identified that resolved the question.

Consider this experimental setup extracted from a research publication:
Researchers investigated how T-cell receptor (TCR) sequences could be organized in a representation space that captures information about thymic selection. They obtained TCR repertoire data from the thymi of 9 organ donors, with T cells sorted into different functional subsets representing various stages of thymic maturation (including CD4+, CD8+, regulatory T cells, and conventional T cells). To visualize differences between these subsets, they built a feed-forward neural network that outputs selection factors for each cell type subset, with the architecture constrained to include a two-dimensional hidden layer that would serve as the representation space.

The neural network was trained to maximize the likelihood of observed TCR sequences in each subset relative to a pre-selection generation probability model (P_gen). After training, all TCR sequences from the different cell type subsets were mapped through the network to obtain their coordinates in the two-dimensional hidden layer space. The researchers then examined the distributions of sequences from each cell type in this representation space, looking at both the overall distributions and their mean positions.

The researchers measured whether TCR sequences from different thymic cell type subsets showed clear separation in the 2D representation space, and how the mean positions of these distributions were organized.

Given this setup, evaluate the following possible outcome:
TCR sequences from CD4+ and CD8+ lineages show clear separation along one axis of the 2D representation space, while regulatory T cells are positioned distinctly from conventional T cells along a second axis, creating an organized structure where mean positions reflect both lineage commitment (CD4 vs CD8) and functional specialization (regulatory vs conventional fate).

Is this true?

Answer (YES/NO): NO